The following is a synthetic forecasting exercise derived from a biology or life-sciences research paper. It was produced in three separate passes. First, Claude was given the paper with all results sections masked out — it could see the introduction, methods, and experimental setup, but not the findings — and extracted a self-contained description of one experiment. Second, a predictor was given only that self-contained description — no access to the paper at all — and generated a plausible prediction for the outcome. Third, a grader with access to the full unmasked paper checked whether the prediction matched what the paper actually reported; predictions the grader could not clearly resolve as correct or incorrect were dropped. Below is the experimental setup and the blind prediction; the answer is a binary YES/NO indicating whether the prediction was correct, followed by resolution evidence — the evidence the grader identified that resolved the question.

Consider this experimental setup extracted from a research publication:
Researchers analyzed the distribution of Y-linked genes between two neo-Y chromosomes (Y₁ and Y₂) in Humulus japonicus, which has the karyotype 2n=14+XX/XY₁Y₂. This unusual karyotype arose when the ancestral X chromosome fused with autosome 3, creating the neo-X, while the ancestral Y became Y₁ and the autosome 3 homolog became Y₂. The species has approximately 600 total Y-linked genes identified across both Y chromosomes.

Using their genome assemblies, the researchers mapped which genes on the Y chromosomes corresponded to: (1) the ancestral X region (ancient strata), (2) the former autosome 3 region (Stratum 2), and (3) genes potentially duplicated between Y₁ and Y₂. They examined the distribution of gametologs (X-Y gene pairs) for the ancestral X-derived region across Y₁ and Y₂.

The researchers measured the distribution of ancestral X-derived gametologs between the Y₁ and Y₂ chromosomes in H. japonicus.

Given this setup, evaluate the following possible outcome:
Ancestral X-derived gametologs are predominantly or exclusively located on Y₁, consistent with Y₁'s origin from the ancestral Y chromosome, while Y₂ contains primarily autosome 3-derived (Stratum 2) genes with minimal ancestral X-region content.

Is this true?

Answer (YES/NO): NO